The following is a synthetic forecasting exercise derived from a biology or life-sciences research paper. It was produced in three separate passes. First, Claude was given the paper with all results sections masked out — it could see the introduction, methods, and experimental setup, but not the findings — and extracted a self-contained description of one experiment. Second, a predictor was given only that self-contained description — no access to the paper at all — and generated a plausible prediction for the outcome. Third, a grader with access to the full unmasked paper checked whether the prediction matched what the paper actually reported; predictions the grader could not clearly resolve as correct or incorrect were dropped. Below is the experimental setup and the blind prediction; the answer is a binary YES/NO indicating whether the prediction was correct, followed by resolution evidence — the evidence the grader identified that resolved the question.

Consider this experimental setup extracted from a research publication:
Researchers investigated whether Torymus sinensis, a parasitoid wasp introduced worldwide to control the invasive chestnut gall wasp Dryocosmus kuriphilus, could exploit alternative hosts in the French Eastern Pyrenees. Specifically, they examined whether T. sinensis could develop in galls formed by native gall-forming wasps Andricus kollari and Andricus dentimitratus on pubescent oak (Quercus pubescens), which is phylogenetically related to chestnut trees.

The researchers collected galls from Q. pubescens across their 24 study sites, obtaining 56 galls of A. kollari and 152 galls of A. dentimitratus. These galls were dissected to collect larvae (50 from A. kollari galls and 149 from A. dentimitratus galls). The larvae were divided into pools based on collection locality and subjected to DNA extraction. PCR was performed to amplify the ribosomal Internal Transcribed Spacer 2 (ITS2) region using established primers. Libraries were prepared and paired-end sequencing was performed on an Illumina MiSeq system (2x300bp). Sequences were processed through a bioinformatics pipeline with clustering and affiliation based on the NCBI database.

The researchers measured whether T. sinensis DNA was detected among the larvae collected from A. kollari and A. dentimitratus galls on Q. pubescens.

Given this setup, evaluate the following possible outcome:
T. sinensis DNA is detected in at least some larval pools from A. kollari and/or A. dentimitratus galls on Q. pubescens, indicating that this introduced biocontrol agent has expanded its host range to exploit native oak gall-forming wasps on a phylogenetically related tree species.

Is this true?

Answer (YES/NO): YES